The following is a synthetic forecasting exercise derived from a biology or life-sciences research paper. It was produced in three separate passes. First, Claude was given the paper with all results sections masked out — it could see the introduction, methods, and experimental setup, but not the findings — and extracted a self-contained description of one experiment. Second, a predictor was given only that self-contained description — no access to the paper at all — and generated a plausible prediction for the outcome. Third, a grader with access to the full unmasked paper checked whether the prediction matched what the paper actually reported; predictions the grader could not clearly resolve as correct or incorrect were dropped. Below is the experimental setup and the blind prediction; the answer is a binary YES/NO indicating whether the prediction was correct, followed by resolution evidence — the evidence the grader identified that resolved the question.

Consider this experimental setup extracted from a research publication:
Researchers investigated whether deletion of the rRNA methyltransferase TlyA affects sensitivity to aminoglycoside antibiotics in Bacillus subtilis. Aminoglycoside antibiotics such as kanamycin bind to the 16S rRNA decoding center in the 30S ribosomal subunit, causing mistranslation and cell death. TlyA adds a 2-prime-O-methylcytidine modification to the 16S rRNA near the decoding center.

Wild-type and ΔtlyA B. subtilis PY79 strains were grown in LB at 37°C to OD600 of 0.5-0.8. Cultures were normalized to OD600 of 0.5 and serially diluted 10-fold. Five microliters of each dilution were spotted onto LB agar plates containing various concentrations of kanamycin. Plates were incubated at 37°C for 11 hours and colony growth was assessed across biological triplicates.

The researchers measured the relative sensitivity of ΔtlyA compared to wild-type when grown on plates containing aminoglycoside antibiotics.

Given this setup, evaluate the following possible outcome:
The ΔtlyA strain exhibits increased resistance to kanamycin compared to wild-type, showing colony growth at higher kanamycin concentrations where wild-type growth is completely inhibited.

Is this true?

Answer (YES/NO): YES